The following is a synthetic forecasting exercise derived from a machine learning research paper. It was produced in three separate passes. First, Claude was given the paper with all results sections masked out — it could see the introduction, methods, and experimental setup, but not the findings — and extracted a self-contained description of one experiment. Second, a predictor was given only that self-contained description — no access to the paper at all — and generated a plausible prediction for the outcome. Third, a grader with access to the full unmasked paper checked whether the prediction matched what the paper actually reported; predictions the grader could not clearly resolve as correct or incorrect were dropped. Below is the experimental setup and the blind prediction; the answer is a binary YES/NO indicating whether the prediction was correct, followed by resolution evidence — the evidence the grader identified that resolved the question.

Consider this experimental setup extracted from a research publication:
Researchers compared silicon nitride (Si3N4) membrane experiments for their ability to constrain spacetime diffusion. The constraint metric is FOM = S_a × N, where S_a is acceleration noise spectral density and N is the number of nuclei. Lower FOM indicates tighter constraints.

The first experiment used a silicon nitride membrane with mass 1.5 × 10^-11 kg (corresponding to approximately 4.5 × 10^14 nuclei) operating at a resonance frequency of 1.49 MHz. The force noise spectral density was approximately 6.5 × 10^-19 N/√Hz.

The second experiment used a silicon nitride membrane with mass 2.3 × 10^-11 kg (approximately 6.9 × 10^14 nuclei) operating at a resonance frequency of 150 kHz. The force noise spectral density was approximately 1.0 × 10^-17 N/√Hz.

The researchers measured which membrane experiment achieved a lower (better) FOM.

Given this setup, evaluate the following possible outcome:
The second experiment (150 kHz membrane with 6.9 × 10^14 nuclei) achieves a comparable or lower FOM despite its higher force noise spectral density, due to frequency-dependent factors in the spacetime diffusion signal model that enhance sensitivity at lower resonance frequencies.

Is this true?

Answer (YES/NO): NO